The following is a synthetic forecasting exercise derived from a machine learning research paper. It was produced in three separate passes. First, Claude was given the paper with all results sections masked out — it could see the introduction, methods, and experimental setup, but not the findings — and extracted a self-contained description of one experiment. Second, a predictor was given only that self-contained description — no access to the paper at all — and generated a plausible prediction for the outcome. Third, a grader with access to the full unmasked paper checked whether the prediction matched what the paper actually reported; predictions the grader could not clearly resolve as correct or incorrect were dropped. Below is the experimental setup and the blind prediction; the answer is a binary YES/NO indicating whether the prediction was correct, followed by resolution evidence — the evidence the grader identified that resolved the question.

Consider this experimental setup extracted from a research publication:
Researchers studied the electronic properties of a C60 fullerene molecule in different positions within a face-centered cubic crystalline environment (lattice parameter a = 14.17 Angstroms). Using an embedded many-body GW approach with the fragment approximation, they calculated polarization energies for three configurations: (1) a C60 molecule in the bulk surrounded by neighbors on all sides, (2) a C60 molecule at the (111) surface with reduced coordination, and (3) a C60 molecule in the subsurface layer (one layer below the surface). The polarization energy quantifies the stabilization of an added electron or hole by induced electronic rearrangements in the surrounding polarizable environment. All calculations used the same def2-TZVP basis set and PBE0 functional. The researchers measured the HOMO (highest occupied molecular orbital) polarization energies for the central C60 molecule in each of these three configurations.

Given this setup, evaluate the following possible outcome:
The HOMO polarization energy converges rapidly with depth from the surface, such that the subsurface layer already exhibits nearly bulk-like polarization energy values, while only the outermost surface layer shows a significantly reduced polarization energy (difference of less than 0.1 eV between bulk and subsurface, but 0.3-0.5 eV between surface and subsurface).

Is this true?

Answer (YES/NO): NO